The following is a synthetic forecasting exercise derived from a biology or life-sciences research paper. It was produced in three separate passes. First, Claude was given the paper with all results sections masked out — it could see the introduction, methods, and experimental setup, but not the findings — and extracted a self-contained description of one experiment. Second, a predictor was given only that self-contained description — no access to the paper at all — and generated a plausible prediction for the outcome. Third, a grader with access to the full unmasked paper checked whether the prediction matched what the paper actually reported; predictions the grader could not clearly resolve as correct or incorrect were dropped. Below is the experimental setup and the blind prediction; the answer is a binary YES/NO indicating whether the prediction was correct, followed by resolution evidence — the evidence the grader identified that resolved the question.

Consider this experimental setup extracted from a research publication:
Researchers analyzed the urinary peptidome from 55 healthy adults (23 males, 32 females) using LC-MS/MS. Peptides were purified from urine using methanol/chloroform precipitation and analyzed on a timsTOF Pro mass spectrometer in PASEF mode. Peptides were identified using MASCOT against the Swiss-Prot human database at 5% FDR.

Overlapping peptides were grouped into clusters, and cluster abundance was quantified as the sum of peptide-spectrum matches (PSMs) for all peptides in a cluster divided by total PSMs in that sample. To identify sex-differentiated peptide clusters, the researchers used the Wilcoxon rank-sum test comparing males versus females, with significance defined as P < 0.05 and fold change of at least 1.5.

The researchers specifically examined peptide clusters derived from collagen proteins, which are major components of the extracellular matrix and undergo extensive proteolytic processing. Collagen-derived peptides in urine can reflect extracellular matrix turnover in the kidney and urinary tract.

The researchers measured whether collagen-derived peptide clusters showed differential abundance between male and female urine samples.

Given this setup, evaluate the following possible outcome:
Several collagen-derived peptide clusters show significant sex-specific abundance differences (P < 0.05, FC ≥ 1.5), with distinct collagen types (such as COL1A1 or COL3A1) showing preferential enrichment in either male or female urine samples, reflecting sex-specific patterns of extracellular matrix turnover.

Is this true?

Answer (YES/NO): YES